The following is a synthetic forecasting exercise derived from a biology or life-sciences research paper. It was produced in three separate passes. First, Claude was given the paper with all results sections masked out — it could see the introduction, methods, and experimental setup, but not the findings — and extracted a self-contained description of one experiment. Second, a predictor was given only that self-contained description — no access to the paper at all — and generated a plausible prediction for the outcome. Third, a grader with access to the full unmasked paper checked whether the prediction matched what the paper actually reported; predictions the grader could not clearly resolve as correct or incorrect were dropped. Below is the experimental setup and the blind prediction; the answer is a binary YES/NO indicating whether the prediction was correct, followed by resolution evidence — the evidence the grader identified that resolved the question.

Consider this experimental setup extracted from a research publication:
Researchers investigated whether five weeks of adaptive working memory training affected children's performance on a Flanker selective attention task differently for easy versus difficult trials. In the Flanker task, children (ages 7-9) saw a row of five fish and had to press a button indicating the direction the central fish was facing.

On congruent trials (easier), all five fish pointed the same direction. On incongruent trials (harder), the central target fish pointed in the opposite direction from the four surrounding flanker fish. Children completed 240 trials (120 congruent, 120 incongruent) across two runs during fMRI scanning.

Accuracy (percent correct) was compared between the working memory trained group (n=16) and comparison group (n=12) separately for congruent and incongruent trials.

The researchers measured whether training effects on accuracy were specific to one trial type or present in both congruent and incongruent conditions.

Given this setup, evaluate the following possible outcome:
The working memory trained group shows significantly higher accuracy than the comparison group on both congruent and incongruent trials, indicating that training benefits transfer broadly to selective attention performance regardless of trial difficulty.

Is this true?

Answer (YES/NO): YES